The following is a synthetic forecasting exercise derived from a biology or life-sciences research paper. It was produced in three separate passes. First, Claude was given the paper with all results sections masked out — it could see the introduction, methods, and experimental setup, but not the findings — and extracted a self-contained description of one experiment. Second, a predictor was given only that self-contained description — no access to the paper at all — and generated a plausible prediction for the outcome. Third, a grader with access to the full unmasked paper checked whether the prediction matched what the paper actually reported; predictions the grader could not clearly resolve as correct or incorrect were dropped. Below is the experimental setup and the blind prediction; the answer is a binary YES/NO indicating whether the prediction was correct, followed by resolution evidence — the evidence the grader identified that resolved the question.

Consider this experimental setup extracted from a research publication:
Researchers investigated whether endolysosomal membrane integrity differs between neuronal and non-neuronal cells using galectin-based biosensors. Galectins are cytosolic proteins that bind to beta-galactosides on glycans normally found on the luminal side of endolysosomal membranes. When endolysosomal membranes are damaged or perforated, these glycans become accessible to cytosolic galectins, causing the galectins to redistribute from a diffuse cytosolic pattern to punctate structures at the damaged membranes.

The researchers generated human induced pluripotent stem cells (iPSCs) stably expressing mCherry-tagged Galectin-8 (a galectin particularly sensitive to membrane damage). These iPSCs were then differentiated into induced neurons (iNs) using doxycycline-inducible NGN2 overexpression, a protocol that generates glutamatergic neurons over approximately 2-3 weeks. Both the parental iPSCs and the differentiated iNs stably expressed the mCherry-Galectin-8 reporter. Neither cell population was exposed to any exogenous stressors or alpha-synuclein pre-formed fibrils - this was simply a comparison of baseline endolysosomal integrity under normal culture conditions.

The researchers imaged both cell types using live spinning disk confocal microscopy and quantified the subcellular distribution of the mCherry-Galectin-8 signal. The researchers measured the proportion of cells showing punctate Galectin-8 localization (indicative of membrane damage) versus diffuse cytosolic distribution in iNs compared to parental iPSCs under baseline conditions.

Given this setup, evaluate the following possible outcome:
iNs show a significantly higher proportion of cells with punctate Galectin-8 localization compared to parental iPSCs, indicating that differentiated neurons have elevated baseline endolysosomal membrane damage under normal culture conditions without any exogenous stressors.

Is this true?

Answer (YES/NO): YES